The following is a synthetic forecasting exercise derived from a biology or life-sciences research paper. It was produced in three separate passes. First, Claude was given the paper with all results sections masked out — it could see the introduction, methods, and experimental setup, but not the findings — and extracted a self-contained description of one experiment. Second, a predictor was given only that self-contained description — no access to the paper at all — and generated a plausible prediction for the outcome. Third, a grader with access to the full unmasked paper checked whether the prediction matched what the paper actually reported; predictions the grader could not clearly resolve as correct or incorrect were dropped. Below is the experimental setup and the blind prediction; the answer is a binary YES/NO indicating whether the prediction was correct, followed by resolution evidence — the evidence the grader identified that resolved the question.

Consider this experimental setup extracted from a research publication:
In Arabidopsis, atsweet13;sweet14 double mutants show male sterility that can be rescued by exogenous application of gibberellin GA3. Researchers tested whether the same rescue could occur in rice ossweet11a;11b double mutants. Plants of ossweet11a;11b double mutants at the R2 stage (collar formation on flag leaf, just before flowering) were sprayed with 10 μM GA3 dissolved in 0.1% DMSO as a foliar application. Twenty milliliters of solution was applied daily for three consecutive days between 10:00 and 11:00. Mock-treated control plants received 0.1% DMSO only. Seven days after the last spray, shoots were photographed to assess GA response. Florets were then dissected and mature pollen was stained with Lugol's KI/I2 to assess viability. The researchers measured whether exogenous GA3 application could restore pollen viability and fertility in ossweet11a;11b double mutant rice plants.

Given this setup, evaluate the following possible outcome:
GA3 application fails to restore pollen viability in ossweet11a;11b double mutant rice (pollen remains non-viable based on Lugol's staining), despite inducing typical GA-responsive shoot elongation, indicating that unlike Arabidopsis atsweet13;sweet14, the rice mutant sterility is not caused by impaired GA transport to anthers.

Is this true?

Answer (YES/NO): YES